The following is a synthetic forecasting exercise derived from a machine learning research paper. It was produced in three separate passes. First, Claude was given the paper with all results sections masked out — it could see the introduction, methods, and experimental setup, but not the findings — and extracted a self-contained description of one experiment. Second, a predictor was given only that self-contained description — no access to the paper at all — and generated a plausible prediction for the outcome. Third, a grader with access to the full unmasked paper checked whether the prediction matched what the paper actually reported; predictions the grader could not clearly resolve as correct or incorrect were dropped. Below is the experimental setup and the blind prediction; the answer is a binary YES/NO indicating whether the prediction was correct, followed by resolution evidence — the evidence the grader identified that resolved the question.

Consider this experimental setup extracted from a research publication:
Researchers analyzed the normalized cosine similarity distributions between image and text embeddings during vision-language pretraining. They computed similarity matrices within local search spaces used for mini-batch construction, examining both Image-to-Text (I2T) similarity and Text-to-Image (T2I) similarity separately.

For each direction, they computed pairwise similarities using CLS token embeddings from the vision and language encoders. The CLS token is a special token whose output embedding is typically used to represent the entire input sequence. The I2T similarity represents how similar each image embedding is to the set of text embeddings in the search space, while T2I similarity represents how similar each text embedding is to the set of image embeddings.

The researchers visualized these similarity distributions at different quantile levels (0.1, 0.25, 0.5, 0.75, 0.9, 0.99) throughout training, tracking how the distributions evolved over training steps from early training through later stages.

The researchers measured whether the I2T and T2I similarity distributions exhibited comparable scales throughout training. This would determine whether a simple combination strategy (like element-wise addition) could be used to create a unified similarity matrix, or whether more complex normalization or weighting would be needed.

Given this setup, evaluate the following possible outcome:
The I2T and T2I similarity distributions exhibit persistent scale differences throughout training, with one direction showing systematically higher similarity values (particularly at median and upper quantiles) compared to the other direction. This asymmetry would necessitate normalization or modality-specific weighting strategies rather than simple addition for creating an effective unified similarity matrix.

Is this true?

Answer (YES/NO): NO